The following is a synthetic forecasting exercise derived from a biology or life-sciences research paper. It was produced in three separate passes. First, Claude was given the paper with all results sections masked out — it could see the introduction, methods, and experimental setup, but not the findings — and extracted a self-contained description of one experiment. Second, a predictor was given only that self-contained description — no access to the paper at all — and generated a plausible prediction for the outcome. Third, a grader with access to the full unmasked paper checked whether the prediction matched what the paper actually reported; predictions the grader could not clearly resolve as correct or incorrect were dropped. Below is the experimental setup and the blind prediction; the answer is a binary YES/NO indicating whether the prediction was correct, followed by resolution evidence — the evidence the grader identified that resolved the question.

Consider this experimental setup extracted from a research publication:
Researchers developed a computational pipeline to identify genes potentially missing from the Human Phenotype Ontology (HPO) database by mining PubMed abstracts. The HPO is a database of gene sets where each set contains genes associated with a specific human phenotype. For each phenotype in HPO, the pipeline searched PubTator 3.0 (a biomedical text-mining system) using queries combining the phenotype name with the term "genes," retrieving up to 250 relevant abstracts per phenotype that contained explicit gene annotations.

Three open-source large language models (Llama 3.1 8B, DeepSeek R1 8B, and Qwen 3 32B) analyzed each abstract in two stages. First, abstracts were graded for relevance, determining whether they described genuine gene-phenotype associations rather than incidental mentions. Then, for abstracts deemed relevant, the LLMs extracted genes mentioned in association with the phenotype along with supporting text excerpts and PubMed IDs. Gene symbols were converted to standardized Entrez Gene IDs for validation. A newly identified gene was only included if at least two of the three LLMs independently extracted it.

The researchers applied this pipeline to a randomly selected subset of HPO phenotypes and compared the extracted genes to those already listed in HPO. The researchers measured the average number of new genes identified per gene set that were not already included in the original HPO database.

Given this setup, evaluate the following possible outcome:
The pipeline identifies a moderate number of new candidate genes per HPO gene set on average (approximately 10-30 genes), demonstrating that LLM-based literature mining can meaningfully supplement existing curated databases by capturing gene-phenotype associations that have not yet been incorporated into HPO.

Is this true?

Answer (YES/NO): NO